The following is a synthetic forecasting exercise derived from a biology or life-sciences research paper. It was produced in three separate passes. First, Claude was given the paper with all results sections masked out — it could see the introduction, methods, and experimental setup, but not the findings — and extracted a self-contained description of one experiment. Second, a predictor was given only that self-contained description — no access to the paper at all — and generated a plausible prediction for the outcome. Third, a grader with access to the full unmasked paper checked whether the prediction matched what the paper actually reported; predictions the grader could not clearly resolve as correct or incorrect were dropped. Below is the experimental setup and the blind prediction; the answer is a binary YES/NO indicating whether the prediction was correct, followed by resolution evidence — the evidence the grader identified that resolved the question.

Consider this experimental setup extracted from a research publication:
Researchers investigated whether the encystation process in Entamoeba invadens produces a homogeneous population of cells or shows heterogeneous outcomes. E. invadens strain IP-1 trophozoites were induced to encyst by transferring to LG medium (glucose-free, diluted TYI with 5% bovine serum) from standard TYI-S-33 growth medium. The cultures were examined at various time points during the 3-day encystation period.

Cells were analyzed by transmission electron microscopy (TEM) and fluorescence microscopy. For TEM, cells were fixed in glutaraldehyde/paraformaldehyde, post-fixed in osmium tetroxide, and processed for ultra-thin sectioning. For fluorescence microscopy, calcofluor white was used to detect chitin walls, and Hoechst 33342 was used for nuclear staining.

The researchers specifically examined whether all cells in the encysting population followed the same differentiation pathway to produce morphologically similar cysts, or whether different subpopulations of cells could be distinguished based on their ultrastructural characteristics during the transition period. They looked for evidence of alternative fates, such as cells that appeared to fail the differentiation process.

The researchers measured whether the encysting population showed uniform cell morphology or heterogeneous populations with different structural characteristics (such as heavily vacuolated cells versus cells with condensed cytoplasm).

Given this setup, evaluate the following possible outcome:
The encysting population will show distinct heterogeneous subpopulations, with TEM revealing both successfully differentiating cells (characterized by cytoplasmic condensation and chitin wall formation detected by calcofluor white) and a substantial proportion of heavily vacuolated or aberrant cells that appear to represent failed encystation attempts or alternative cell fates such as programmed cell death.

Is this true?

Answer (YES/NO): YES